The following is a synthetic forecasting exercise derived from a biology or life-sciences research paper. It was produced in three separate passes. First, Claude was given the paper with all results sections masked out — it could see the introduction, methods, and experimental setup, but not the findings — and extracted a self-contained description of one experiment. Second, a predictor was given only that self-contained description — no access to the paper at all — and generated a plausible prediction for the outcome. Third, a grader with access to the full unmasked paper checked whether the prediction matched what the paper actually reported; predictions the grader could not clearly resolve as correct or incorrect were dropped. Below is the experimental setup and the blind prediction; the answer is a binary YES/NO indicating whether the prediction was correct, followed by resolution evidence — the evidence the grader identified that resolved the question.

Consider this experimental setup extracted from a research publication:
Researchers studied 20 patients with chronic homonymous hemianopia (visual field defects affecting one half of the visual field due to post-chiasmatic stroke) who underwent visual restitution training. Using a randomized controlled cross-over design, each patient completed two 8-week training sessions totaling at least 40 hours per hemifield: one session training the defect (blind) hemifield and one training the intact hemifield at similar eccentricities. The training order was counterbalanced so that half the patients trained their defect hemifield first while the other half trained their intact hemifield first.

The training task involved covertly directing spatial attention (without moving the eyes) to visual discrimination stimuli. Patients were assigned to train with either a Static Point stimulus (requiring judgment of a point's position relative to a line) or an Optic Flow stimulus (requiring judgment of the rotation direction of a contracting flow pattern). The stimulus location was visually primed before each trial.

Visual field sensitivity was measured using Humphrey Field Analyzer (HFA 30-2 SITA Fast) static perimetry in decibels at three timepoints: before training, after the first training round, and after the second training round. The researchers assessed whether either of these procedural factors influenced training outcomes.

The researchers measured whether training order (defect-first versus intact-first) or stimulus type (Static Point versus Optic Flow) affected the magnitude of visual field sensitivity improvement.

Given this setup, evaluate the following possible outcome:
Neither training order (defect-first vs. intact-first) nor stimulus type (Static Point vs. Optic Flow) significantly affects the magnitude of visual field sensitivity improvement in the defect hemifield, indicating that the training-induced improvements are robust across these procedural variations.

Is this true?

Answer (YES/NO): YES